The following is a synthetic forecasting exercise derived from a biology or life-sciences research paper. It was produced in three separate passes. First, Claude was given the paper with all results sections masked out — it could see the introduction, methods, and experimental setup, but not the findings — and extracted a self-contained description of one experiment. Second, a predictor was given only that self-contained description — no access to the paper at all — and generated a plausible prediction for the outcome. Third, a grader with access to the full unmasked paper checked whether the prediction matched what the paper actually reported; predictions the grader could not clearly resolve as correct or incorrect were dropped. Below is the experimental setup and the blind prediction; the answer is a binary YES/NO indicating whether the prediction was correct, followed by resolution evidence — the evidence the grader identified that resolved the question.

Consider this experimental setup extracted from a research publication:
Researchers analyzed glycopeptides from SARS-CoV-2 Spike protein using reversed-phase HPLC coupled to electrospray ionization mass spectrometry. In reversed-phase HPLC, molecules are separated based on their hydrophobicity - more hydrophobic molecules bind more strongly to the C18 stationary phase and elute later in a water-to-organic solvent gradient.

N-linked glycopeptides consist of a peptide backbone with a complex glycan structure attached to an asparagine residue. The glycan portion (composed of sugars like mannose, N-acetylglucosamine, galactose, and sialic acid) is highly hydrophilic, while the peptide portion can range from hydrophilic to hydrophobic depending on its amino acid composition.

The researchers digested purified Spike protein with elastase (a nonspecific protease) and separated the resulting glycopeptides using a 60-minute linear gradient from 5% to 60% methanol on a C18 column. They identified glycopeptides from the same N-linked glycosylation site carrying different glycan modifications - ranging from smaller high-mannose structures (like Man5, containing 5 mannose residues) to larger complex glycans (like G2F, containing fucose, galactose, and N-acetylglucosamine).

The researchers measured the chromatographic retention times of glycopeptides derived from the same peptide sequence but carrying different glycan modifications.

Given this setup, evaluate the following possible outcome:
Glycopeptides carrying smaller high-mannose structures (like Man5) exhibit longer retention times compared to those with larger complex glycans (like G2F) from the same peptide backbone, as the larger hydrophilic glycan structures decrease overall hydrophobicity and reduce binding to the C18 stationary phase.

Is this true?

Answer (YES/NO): NO